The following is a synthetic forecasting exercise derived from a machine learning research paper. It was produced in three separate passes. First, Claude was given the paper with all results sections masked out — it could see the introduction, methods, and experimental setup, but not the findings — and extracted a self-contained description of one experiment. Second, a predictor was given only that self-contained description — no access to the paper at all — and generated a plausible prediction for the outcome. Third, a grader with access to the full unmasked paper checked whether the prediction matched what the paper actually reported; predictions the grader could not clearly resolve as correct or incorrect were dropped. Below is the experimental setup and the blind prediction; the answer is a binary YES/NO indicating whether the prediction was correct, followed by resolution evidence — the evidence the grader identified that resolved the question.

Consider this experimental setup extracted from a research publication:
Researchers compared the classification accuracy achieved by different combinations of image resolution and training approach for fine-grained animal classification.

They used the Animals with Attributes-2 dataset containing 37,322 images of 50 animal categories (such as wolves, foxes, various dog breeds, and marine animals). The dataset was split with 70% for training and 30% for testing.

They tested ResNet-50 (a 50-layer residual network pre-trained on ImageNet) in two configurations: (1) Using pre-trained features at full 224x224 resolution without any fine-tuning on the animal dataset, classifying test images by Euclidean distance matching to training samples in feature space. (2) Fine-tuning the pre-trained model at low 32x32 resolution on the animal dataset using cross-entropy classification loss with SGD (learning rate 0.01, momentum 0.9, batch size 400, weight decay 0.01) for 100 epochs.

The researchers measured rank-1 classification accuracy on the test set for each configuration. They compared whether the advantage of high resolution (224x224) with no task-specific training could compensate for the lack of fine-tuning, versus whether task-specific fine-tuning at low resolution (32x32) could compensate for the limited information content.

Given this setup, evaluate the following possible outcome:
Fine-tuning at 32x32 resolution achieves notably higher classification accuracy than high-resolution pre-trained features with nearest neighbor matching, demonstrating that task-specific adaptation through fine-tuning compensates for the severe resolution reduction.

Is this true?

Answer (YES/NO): NO